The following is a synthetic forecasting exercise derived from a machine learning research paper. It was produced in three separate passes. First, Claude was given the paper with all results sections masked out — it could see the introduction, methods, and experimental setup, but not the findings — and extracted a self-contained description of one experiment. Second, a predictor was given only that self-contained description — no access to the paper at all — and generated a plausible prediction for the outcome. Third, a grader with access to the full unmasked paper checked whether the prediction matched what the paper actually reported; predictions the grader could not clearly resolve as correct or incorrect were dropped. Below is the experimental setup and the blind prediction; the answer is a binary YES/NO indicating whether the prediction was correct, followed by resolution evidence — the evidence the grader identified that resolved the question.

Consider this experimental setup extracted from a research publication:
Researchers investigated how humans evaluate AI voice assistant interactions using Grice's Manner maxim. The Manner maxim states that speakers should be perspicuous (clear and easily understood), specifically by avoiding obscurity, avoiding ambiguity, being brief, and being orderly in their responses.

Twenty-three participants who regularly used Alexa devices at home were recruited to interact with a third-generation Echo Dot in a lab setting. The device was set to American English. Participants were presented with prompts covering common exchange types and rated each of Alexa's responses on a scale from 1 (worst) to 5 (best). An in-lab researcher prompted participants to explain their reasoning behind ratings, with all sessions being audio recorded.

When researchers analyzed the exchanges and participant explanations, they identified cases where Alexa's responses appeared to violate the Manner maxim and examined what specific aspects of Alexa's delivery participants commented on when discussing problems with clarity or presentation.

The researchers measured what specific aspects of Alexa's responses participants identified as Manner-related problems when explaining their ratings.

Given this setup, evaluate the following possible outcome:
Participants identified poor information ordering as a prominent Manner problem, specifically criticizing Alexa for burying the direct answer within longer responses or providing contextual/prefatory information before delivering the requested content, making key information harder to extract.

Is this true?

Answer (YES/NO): NO